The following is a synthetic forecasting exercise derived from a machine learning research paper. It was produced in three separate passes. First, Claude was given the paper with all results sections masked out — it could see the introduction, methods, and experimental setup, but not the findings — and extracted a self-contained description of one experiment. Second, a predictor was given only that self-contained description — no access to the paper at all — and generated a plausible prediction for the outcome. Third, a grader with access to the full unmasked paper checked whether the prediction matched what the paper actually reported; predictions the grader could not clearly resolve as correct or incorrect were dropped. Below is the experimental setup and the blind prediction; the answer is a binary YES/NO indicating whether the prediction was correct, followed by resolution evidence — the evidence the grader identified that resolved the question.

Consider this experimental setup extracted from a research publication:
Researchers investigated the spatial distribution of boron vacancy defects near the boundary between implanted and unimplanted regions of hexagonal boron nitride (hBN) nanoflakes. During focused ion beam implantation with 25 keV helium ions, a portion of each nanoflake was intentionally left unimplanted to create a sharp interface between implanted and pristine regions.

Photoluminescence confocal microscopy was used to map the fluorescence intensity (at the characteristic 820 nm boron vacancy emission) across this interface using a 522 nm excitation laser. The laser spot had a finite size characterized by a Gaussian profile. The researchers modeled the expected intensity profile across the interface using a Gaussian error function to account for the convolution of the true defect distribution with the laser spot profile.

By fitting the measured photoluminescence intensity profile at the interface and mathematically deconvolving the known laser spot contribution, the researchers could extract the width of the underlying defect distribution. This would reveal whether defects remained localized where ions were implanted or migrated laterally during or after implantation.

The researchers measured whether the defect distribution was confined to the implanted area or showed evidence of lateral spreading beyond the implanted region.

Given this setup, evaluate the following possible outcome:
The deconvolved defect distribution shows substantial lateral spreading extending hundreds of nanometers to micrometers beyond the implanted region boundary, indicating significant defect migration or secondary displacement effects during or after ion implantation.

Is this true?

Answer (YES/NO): NO